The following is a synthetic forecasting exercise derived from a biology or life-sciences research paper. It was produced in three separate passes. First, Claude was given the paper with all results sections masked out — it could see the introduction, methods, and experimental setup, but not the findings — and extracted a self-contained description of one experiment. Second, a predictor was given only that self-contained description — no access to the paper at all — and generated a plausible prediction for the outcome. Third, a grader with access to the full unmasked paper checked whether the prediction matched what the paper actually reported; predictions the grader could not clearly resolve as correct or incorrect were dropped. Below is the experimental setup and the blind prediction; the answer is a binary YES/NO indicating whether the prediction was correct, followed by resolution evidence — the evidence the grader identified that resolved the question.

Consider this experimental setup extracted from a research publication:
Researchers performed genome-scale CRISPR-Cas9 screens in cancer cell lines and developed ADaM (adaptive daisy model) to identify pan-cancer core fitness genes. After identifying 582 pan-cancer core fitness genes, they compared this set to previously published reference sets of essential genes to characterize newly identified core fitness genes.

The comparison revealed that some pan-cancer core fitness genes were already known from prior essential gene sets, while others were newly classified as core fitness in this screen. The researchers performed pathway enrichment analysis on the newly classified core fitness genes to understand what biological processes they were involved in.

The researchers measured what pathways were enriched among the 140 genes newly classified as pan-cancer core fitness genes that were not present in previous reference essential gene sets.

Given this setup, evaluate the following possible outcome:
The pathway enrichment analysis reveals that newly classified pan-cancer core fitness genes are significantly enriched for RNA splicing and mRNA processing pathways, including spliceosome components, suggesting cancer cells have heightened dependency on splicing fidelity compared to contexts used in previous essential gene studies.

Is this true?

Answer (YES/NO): NO